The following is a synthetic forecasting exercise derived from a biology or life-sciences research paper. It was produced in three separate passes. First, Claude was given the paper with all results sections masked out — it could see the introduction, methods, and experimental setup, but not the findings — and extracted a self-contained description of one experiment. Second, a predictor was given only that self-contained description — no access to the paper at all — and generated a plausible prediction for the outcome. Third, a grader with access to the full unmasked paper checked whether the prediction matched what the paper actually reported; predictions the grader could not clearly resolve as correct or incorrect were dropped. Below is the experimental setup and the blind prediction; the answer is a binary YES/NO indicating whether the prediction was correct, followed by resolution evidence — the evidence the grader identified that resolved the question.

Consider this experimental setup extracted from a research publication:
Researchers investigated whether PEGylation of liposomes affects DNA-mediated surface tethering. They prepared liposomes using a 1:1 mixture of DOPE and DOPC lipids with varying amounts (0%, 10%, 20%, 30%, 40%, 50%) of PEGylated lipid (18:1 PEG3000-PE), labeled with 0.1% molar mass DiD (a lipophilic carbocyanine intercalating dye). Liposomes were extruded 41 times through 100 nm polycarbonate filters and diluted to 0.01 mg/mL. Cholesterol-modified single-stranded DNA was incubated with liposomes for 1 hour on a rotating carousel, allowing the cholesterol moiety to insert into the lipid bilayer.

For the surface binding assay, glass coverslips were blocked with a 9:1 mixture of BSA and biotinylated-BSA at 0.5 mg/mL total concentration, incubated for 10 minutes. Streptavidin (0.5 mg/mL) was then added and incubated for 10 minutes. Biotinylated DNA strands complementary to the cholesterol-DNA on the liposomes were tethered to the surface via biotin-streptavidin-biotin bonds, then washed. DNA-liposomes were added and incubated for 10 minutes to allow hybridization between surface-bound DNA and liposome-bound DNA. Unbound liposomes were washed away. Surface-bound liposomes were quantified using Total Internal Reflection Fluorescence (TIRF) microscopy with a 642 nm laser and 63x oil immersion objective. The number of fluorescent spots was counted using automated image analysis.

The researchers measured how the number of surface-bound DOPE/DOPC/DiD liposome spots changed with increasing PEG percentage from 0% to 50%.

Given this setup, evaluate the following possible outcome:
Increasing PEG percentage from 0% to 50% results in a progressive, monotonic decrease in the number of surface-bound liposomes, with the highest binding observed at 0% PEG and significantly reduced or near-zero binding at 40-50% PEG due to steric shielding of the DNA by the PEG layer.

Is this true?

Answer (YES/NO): NO